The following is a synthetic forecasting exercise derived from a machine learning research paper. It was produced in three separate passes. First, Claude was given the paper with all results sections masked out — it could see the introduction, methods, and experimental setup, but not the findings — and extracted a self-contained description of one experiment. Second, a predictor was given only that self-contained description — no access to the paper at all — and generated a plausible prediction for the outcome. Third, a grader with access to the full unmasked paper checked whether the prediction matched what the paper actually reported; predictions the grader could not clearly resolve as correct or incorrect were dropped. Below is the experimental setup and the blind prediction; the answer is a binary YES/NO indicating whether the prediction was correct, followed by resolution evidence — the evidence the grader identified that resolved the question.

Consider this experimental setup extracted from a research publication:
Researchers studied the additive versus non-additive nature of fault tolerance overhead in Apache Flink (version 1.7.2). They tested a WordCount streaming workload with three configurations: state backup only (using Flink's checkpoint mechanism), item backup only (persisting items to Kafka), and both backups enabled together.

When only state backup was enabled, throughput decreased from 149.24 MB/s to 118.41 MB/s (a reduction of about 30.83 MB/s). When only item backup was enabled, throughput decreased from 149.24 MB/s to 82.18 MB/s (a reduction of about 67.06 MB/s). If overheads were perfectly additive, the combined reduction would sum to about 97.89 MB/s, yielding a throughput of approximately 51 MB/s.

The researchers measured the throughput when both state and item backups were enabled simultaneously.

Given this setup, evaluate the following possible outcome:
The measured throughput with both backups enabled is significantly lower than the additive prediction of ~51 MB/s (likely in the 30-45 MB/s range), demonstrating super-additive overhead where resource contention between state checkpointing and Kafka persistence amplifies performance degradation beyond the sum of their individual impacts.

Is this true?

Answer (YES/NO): NO